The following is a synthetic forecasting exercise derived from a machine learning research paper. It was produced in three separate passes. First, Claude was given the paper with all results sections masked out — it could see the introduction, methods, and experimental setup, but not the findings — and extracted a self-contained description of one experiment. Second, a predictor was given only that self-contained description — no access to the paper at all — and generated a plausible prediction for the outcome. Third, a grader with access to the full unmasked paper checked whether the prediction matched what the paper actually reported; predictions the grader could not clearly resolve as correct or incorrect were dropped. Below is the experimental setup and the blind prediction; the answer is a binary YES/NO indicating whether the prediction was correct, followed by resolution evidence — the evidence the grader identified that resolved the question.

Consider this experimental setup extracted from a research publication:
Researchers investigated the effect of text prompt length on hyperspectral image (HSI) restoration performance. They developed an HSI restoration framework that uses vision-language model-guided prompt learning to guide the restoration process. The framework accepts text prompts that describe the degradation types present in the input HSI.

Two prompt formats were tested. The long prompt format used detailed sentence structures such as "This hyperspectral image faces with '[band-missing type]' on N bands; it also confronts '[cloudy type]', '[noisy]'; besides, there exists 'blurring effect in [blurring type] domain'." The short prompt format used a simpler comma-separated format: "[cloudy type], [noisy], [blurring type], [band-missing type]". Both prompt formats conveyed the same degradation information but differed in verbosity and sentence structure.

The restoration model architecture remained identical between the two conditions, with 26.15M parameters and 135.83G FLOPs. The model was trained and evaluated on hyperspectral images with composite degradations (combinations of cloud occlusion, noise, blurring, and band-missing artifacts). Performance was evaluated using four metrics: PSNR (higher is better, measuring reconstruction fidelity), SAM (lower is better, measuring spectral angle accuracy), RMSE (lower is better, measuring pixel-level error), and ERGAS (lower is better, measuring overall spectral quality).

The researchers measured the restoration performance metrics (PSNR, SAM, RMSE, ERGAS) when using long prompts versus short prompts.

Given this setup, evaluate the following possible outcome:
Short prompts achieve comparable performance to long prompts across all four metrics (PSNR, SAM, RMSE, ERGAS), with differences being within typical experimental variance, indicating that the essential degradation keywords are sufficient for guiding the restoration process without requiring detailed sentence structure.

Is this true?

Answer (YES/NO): NO